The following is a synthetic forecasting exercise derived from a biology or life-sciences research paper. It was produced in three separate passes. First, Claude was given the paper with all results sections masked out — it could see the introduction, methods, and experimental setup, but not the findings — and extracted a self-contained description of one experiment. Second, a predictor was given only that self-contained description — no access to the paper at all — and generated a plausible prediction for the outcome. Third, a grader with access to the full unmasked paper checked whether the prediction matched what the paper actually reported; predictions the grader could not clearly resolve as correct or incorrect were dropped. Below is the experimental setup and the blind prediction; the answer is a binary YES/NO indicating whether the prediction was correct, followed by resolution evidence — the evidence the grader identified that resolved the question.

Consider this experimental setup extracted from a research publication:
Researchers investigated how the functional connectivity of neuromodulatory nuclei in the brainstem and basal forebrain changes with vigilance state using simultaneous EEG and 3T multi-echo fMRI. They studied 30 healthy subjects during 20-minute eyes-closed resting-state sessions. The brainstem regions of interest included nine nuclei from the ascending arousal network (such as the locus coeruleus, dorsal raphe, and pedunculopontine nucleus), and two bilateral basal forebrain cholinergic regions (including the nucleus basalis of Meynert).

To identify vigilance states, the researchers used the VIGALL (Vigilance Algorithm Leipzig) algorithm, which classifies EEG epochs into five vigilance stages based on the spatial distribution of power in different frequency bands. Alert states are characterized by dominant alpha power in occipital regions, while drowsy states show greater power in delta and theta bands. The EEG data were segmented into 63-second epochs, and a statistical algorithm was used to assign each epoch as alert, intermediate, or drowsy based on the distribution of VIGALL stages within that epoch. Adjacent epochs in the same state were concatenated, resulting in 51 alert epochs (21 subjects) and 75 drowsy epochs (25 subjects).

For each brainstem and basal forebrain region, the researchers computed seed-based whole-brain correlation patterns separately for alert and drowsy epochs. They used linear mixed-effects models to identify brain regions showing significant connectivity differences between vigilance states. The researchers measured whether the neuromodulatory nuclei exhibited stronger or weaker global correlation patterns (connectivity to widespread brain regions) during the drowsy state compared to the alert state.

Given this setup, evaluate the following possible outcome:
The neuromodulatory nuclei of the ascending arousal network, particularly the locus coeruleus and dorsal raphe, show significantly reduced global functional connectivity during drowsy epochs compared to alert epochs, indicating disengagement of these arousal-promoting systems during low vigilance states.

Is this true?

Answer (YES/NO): NO